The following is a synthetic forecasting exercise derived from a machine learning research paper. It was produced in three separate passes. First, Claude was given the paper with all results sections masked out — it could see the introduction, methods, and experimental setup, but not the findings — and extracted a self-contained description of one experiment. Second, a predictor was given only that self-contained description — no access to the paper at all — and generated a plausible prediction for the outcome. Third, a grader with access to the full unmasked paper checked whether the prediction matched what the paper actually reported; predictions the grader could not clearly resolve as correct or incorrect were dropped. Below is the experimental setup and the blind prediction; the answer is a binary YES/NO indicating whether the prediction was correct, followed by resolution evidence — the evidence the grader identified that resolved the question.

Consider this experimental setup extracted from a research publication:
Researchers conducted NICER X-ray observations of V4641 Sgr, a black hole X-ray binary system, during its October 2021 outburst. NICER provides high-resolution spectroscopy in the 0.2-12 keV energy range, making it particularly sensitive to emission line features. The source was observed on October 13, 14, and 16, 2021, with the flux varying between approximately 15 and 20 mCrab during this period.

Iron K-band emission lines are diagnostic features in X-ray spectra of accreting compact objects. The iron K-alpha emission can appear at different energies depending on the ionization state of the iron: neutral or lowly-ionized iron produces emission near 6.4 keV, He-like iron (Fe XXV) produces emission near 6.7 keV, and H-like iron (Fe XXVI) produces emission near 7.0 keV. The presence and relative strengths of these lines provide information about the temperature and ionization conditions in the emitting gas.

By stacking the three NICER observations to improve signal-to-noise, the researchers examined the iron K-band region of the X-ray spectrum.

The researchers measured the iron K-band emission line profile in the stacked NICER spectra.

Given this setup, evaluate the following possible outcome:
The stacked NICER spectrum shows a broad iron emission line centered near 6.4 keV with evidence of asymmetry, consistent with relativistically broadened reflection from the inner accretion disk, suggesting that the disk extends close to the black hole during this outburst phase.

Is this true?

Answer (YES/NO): NO